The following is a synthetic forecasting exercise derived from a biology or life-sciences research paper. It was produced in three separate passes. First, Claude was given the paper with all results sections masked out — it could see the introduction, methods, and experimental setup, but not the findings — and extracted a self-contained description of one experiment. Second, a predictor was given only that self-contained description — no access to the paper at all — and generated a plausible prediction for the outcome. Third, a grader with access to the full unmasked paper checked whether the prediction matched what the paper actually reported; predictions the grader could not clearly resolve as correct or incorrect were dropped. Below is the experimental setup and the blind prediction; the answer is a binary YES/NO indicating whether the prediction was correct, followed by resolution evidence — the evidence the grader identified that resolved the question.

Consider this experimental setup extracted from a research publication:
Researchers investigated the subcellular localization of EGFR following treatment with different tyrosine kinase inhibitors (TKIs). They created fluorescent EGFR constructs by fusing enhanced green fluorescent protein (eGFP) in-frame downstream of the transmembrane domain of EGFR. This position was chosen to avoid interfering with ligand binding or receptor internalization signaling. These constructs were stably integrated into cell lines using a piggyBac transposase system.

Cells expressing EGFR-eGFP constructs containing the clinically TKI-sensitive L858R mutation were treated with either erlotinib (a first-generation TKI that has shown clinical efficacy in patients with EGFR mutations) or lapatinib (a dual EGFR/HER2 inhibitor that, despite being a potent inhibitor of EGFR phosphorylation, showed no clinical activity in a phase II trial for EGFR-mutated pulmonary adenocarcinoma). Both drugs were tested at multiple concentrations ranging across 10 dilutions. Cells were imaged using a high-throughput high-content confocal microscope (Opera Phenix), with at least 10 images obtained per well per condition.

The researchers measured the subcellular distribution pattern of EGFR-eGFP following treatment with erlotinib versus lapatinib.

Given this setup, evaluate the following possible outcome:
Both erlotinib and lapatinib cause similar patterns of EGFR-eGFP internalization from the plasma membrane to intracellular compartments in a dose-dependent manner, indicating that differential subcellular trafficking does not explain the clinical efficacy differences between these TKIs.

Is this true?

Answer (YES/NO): NO